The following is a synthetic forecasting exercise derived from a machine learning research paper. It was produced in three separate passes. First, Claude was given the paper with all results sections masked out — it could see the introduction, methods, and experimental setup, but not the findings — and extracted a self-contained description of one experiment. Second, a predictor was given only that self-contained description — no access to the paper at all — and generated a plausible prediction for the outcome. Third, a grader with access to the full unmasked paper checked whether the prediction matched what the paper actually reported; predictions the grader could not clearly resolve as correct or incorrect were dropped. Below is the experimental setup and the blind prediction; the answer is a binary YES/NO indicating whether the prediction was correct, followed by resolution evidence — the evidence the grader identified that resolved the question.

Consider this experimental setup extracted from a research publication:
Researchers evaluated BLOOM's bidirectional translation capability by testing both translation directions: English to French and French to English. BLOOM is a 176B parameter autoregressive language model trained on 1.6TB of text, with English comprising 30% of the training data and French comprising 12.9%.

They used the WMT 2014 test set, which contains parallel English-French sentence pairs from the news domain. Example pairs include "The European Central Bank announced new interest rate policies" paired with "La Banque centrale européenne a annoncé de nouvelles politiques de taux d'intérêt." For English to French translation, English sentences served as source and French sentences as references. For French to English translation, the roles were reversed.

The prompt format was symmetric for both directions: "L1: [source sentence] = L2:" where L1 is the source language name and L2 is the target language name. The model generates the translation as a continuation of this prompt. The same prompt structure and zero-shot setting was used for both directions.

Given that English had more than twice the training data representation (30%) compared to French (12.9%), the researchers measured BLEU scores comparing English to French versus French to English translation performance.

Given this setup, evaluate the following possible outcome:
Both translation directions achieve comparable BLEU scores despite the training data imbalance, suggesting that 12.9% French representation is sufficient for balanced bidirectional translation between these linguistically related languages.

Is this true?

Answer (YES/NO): NO